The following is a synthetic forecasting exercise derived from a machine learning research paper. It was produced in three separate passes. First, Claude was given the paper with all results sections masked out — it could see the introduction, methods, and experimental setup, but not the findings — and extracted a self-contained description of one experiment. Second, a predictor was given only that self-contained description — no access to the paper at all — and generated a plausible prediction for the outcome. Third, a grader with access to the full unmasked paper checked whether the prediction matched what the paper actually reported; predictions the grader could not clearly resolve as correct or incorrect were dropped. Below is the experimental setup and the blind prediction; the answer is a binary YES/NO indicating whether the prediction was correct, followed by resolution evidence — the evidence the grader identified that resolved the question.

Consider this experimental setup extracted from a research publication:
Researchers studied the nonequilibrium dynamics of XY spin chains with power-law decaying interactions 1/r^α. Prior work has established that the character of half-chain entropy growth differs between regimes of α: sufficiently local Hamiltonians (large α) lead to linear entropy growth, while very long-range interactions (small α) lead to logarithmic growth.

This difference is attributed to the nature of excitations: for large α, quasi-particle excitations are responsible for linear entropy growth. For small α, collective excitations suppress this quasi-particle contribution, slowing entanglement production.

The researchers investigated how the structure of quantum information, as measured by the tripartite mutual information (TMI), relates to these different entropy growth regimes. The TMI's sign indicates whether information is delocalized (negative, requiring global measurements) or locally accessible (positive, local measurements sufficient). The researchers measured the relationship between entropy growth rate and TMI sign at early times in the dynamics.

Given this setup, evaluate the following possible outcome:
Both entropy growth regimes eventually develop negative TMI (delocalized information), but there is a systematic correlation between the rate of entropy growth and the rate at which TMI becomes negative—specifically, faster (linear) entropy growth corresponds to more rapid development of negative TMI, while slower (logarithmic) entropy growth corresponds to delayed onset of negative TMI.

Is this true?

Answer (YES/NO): YES